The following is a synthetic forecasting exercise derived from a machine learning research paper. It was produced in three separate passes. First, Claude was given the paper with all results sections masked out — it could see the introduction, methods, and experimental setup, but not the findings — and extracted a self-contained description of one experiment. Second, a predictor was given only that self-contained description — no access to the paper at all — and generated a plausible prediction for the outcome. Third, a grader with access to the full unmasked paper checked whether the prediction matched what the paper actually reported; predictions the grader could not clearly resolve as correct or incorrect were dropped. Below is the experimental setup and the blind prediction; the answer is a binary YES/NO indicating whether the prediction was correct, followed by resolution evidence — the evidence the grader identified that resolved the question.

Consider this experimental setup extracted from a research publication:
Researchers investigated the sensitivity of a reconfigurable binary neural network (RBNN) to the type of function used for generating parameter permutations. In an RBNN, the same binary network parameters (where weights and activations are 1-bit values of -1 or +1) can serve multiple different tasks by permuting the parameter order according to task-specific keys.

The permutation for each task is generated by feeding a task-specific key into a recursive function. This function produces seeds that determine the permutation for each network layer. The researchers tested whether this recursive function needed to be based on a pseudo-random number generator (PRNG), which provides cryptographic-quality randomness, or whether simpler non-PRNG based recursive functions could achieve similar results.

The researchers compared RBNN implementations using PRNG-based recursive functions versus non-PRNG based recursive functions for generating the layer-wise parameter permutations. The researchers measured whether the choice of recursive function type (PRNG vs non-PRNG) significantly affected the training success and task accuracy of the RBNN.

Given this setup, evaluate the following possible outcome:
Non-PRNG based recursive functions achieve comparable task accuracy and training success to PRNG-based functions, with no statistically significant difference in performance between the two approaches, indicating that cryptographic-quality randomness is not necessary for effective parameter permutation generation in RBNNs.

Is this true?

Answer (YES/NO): YES